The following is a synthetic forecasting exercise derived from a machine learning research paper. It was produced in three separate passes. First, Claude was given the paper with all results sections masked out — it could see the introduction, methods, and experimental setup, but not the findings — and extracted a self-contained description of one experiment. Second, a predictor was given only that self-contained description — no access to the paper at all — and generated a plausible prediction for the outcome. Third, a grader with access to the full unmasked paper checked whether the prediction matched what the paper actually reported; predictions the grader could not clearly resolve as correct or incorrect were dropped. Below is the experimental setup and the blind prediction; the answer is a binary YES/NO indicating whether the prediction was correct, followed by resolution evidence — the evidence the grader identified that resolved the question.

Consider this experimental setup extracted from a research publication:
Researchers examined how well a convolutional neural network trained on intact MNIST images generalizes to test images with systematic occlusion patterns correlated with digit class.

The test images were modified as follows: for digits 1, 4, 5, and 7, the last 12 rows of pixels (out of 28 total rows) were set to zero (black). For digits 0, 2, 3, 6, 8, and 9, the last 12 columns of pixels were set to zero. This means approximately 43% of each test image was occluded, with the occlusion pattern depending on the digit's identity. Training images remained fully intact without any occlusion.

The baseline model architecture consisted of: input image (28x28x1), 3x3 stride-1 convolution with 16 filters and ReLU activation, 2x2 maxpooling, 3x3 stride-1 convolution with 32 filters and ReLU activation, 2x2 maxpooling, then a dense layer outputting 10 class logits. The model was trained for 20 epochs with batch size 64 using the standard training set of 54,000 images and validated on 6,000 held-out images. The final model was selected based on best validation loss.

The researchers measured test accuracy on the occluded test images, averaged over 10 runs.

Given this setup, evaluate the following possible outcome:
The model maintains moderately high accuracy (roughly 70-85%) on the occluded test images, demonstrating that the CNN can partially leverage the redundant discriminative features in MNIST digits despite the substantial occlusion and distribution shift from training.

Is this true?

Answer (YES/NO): NO